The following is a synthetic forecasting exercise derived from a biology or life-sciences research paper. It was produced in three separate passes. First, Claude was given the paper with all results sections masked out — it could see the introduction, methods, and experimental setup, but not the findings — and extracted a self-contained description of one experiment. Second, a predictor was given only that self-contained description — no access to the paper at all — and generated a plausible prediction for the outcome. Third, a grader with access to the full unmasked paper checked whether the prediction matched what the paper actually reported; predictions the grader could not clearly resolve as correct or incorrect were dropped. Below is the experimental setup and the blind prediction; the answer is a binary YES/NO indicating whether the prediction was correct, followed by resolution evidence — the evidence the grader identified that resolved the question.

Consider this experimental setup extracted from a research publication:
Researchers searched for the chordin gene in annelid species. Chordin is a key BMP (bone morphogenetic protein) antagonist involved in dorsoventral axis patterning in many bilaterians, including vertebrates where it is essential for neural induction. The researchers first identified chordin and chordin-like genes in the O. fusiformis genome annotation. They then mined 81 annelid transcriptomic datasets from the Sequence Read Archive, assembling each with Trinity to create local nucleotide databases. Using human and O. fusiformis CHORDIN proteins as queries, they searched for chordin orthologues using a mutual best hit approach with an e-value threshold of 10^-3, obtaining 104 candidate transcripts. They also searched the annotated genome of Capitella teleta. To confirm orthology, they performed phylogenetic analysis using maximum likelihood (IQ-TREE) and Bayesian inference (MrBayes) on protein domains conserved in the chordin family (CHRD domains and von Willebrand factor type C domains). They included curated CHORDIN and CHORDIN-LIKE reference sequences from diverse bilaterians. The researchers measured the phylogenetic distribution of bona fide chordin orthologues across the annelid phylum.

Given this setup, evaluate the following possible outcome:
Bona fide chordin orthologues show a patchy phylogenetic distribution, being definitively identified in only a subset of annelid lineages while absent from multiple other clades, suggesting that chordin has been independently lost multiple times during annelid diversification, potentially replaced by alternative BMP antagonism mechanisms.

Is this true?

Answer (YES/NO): YES